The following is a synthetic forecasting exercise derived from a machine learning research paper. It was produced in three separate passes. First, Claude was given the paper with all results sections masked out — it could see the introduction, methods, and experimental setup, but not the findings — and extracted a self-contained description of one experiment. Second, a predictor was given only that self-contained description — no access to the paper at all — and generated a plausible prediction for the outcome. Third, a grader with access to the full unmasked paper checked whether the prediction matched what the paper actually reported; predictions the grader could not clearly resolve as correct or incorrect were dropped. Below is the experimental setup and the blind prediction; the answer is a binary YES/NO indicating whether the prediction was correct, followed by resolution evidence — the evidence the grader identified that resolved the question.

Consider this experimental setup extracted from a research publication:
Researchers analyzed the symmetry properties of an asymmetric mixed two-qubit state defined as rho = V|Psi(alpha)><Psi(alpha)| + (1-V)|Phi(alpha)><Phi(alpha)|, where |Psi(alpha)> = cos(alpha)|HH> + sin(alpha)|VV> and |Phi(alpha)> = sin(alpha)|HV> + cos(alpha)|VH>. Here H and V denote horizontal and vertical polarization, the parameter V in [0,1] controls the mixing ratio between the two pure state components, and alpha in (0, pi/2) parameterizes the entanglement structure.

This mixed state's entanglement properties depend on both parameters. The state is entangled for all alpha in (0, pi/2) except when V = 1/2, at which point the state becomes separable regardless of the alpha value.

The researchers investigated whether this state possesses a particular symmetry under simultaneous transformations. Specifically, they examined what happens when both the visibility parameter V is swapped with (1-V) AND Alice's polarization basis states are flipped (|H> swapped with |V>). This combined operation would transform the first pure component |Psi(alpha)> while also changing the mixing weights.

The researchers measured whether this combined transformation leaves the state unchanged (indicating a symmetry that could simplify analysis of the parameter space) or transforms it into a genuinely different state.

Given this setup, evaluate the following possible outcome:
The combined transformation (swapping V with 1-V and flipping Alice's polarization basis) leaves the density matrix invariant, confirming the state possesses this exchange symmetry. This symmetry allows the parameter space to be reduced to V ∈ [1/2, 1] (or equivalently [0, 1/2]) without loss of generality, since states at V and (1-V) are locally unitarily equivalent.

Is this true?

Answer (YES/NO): YES